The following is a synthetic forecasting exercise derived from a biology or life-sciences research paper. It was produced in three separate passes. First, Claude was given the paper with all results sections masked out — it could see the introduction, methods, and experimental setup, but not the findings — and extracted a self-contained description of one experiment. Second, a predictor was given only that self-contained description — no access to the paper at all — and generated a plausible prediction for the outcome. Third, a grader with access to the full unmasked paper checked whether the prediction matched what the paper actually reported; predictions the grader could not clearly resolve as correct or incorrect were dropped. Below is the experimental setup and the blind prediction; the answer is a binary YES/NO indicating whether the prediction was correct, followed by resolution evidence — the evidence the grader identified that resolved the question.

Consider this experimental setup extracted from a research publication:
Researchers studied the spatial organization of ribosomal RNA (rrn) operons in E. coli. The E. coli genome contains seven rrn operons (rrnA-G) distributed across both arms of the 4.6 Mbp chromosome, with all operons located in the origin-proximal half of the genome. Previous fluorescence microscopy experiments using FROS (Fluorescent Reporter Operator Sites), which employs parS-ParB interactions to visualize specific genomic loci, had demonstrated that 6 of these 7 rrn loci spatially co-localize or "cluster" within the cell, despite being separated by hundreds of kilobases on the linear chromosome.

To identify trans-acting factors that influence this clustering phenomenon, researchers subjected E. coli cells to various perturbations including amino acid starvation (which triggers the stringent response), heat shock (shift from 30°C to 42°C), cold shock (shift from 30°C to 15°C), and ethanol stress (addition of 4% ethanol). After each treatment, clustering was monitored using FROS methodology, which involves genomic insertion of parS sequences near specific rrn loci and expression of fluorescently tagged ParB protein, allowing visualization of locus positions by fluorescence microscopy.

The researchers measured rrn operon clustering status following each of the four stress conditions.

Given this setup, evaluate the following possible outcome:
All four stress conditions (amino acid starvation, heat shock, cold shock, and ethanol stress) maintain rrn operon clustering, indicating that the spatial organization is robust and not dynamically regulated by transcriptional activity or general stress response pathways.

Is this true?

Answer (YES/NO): NO